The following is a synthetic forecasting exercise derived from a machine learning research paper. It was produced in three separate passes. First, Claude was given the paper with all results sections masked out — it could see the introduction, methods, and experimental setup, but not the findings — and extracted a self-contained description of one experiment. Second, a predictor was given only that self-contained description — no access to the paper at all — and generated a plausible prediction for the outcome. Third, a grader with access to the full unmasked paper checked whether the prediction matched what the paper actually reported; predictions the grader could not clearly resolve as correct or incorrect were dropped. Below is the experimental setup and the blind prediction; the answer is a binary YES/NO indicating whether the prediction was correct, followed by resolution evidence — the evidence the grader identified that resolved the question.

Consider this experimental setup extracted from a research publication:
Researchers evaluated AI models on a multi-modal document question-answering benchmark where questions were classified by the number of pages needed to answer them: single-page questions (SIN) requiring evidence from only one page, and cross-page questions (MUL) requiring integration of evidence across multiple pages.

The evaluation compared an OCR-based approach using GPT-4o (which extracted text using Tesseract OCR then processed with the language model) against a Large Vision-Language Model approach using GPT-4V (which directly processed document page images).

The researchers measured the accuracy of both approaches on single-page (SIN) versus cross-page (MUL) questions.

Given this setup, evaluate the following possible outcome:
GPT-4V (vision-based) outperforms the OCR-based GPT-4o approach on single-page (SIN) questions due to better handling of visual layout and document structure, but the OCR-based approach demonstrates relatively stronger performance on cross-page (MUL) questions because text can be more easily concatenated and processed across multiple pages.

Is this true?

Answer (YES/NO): YES